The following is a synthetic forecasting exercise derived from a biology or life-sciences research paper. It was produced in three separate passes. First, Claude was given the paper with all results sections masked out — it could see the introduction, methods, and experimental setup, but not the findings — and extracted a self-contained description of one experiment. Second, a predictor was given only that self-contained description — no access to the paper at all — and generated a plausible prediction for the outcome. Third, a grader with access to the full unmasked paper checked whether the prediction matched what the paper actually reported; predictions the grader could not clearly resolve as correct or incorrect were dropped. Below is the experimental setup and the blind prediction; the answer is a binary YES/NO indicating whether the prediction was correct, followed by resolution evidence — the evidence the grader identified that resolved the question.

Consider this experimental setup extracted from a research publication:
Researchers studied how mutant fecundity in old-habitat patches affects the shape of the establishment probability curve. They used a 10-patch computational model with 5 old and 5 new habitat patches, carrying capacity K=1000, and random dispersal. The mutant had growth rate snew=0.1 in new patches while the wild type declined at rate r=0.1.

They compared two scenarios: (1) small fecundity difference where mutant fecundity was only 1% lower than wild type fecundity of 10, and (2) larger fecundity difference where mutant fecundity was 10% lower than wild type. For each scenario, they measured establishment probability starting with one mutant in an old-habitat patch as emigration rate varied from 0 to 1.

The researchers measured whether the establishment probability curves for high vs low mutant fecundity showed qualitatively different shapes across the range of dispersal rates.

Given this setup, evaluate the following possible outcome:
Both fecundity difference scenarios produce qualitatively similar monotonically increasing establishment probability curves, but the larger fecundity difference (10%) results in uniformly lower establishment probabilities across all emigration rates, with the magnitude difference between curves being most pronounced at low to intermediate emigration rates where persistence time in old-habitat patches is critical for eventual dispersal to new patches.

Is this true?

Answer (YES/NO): NO